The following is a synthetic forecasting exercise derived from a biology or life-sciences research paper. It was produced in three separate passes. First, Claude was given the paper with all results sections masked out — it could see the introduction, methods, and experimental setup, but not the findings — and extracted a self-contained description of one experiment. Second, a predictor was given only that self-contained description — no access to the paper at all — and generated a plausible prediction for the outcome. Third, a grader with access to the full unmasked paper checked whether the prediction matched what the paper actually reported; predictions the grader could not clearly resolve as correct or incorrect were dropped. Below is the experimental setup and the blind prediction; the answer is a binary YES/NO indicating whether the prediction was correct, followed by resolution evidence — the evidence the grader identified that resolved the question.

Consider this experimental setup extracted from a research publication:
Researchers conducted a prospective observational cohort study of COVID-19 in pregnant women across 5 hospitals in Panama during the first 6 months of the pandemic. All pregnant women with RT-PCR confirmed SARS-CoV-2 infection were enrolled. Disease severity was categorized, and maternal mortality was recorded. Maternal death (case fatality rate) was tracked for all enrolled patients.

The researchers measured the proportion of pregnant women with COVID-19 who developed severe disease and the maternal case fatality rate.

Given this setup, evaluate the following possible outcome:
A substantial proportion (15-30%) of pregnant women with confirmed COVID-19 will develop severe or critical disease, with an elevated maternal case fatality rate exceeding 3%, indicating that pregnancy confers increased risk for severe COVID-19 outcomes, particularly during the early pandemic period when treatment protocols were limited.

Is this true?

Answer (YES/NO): NO